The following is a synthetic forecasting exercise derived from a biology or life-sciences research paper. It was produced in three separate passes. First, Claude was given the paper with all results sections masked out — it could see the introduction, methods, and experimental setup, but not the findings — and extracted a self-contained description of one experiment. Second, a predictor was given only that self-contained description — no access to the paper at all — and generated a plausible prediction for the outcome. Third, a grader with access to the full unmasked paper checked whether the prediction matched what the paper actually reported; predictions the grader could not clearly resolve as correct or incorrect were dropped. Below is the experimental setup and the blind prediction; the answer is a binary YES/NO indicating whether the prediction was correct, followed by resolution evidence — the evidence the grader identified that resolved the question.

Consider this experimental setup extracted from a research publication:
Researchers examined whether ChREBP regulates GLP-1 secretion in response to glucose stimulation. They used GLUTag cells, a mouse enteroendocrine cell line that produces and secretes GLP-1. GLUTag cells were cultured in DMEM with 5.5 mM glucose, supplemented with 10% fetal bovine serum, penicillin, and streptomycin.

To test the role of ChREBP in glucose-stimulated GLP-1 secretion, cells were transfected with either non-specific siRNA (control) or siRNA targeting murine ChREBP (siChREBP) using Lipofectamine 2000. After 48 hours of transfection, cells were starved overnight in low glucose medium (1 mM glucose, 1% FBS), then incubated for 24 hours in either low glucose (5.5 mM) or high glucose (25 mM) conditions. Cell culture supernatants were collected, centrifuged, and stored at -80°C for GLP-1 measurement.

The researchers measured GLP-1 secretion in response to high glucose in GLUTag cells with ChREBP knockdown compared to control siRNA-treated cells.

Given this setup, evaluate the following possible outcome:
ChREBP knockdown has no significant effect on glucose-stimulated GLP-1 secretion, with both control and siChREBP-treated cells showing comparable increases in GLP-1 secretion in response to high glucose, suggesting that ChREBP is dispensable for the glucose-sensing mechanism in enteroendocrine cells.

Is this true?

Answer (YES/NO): NO